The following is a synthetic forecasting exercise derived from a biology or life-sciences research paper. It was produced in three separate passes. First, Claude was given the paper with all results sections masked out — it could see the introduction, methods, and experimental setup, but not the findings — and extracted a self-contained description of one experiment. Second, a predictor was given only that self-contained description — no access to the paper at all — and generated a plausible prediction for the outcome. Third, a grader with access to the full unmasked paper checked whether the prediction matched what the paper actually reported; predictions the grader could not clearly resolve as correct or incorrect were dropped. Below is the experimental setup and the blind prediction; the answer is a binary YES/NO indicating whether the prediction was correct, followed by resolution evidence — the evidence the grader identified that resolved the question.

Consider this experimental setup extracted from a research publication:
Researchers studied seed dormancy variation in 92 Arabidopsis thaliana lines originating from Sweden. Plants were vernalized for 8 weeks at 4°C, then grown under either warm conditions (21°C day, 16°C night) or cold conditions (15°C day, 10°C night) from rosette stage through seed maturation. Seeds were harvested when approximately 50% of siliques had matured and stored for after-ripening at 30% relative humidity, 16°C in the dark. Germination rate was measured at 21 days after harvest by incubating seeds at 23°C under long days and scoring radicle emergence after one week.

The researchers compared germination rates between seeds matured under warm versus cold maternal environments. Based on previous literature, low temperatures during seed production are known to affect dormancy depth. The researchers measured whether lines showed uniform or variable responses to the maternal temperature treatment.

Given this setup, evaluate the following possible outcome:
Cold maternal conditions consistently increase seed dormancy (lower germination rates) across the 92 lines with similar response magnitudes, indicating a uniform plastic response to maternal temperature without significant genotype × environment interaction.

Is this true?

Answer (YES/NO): NO